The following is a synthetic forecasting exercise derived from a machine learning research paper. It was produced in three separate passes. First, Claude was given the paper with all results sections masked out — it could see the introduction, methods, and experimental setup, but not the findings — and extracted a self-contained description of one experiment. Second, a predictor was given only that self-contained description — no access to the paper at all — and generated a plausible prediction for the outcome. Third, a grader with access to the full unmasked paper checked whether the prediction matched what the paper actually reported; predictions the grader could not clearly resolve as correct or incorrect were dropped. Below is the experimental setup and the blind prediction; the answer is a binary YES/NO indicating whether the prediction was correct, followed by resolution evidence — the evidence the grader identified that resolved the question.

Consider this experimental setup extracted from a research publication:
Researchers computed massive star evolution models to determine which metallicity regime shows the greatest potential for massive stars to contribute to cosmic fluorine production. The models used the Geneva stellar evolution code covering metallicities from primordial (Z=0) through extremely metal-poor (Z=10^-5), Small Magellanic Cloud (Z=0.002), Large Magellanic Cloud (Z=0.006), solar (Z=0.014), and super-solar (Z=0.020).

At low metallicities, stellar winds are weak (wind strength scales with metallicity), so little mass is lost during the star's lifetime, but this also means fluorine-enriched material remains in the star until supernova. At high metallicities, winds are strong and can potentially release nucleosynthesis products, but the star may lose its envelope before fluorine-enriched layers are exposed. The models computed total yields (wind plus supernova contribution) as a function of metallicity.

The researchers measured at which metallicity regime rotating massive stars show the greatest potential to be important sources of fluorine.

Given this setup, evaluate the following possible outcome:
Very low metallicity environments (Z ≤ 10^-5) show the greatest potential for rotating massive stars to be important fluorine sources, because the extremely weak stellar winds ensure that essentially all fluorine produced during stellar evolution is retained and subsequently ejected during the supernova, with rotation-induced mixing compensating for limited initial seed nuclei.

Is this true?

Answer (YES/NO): NO